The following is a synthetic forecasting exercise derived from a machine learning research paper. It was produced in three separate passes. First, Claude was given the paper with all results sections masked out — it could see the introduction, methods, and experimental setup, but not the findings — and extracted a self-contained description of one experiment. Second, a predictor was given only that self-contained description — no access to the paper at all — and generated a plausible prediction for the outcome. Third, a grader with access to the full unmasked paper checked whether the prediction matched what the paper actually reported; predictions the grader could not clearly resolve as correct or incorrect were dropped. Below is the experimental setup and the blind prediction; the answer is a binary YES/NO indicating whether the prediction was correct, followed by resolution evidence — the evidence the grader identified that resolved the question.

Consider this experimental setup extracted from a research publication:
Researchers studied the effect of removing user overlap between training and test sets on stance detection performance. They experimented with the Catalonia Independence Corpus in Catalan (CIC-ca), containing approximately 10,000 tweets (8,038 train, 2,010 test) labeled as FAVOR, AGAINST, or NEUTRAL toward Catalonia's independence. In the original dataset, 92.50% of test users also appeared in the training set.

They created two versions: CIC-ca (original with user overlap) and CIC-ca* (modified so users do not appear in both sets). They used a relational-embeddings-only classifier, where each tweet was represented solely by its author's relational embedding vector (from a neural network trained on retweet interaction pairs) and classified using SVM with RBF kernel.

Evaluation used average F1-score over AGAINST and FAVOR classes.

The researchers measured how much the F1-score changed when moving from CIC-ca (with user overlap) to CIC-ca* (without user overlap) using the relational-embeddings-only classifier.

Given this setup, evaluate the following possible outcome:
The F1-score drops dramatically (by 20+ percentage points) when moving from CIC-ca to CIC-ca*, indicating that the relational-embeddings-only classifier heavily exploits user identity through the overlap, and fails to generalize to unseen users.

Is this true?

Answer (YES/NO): NO